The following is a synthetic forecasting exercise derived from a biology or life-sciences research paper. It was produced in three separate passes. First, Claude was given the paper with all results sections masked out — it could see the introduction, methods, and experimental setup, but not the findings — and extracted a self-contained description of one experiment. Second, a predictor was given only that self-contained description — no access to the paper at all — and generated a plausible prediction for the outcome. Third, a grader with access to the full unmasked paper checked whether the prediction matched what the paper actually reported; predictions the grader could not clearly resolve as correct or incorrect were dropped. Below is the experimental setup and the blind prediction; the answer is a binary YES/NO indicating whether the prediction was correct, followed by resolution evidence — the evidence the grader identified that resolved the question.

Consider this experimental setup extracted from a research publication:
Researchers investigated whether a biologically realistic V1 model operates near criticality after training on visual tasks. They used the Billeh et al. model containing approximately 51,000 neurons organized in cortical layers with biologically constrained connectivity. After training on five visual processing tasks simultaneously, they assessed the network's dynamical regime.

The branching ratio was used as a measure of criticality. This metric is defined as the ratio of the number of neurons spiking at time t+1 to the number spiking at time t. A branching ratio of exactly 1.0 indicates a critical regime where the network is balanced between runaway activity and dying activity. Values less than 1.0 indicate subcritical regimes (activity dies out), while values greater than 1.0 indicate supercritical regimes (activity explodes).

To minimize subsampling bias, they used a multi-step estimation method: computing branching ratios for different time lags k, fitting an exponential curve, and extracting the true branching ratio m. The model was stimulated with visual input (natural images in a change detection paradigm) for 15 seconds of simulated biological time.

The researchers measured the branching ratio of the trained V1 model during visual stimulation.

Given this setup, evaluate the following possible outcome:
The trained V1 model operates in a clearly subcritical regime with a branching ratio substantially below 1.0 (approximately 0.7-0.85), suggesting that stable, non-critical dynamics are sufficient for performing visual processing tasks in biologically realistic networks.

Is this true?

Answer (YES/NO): NO